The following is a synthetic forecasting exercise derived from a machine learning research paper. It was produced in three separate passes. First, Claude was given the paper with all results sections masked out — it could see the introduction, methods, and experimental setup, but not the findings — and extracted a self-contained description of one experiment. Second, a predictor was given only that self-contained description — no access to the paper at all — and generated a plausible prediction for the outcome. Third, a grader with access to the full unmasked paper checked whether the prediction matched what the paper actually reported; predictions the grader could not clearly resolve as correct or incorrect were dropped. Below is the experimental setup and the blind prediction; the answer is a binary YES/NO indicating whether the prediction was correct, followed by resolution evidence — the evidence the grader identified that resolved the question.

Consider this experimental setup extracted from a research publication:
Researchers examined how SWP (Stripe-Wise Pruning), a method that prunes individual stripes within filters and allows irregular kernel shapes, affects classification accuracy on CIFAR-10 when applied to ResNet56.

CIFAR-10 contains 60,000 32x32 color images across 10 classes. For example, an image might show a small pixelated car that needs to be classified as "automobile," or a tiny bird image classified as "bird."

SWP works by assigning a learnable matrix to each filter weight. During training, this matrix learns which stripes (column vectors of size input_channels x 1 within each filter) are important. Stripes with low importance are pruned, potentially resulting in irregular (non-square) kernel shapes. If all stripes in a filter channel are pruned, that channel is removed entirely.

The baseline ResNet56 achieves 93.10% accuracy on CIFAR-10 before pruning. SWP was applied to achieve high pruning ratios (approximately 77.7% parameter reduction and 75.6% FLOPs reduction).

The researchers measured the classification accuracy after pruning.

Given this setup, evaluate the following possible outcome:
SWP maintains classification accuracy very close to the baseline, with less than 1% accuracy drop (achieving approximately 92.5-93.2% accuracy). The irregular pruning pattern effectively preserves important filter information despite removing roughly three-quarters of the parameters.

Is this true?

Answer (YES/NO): YES